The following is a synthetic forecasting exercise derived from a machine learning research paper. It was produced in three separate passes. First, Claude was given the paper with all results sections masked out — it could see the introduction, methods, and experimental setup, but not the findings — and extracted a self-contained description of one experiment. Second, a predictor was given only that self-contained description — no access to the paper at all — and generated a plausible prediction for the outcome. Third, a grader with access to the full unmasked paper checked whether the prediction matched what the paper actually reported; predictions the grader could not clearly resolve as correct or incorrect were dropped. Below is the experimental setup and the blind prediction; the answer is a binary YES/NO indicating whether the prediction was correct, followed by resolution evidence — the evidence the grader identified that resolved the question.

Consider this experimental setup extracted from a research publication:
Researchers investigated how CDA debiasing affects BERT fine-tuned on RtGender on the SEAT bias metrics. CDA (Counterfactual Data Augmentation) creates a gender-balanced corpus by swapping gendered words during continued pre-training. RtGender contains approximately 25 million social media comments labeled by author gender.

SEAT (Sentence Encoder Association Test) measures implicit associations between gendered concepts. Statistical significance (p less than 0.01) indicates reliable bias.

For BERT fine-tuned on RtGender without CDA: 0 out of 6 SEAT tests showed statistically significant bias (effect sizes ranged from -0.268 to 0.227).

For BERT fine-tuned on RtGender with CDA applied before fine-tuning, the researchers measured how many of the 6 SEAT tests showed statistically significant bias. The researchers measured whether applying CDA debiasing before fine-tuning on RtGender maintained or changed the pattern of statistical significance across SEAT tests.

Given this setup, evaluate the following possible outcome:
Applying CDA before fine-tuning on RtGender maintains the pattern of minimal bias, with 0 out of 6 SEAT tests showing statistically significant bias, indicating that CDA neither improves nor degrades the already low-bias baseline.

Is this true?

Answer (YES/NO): NO